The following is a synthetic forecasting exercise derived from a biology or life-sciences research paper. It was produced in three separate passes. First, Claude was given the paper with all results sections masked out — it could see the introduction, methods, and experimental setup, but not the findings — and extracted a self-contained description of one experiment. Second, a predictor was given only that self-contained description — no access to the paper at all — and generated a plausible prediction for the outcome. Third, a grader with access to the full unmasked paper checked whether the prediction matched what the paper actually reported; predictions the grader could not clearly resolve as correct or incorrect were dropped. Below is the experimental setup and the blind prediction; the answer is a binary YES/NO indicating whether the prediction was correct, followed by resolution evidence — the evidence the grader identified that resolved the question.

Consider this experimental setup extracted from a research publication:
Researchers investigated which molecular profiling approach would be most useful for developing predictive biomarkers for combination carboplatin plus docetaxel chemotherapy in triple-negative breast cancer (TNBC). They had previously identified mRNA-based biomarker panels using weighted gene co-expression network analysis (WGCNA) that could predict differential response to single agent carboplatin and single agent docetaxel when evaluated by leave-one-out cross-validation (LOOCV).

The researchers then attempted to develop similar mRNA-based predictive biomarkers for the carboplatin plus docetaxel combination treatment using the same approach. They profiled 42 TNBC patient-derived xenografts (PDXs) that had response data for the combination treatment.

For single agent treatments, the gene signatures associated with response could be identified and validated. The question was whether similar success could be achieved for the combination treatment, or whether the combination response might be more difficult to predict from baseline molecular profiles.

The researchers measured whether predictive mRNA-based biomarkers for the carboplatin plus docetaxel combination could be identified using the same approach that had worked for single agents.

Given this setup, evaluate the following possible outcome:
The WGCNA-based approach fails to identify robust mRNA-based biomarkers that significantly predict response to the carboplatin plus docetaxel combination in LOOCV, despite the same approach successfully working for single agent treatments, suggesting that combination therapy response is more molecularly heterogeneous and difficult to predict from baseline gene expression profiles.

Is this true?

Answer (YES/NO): YES